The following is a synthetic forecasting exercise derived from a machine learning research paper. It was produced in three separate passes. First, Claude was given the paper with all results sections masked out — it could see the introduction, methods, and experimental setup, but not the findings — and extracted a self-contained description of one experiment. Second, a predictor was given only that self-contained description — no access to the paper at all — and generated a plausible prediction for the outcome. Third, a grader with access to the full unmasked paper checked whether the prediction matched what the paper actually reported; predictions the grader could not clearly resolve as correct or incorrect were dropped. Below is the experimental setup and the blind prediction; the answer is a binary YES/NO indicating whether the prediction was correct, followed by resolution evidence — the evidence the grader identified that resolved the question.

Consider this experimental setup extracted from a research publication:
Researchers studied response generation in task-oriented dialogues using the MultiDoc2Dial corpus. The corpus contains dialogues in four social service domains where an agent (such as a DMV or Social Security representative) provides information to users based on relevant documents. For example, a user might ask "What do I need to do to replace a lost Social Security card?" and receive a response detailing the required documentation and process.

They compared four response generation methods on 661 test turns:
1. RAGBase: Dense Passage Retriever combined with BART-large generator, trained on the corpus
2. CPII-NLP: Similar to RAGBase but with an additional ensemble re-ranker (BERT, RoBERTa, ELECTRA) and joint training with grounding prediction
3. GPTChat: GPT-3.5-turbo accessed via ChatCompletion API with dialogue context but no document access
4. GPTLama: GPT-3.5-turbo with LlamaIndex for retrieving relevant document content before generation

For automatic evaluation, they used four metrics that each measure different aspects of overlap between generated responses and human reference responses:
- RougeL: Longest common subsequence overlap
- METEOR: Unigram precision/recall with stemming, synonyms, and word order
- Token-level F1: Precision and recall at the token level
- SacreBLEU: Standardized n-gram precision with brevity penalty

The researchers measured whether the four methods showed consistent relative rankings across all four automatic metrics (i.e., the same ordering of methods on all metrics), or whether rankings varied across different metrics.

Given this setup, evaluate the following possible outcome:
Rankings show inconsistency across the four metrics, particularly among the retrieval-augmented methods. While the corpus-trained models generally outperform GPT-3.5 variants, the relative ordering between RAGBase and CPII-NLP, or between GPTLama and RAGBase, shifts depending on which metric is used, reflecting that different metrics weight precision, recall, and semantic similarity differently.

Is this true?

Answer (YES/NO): NO